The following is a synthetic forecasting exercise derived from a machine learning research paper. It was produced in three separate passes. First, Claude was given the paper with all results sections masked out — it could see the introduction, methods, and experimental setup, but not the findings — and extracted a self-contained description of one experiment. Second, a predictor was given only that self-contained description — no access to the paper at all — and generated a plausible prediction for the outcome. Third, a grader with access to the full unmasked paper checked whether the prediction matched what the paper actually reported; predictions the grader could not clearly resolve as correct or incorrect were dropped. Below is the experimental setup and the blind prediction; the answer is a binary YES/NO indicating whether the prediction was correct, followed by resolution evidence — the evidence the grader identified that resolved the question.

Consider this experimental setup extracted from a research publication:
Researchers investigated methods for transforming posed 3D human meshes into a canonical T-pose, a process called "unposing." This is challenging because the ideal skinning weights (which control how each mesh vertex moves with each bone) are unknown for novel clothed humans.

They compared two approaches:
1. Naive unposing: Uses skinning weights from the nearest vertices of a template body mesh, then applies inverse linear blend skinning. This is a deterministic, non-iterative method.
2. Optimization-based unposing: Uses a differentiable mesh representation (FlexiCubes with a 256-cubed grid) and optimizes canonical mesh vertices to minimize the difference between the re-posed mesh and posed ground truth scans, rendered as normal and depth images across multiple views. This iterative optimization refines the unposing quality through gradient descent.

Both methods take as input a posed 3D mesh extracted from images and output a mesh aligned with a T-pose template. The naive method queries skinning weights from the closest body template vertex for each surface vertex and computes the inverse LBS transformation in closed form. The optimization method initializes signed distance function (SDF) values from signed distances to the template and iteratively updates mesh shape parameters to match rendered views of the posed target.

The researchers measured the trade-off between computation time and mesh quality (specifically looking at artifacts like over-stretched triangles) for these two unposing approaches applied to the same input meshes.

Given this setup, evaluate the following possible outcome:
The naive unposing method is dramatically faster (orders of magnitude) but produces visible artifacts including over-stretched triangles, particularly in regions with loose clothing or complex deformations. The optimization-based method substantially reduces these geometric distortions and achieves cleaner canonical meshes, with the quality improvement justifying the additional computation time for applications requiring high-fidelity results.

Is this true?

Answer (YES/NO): YES